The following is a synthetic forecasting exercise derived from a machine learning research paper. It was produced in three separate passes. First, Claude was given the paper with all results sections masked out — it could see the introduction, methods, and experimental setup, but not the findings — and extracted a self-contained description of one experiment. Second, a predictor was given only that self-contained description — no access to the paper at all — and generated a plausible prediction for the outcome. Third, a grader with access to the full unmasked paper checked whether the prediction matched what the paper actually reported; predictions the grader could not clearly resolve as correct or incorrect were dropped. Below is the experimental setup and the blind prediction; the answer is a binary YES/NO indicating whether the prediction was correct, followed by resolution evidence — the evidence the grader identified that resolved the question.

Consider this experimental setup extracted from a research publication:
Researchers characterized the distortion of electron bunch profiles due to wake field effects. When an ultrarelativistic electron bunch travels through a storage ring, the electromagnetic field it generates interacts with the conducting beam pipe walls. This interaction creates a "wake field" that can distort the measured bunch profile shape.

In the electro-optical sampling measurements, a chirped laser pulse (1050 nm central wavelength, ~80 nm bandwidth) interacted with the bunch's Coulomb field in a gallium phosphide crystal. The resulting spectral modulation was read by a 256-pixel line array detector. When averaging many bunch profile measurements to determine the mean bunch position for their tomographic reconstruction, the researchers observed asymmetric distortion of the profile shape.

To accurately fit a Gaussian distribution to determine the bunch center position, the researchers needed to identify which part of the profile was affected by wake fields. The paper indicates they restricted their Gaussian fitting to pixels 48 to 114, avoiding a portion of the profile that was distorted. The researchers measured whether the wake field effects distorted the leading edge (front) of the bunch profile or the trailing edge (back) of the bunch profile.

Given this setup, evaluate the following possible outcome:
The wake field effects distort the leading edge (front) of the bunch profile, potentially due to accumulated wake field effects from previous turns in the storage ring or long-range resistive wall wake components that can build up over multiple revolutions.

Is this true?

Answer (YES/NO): NO